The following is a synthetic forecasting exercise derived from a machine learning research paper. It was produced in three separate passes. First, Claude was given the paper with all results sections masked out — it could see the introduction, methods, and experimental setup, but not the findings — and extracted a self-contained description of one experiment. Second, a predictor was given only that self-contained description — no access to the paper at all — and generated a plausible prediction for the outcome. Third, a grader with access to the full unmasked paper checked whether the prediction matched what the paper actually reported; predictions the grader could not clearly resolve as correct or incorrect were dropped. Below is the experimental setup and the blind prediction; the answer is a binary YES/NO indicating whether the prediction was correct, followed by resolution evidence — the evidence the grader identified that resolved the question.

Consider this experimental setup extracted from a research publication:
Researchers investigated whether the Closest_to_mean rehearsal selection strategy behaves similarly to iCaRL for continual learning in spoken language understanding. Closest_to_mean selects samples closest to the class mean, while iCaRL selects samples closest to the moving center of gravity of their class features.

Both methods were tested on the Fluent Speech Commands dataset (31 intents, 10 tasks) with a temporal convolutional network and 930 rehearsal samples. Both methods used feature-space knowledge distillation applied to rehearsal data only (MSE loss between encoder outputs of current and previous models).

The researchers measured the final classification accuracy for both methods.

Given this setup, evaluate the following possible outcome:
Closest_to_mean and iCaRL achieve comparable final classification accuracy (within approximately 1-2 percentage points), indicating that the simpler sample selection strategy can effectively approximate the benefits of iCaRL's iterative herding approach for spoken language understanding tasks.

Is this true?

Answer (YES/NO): NO